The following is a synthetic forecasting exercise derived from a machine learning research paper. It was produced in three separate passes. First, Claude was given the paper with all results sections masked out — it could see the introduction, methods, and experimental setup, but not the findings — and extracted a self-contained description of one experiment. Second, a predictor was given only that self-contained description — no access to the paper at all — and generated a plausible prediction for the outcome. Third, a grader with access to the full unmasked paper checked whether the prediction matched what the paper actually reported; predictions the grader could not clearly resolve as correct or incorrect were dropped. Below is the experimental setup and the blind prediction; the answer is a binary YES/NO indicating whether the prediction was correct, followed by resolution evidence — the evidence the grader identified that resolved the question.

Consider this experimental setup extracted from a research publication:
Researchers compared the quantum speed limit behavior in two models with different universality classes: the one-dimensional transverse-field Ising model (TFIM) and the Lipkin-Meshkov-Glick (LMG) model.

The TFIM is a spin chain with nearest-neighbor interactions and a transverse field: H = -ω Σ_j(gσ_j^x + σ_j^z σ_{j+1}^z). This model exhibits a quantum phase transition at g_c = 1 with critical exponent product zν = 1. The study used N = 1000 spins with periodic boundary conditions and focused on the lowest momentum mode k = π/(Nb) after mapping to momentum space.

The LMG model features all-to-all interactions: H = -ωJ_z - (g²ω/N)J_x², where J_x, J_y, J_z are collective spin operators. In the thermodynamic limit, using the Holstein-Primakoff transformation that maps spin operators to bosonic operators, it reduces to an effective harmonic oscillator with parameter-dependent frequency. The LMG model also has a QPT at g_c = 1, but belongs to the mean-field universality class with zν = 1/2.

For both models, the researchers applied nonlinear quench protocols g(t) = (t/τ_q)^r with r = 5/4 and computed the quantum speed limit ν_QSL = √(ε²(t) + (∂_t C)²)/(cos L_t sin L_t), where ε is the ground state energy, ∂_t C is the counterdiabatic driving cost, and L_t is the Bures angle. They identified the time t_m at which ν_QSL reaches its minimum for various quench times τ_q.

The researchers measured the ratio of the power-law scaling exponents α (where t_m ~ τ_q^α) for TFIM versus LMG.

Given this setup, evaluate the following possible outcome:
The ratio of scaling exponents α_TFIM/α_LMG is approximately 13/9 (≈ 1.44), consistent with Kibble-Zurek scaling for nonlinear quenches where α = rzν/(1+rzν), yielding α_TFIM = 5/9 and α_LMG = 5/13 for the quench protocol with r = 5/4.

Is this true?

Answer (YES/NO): YES